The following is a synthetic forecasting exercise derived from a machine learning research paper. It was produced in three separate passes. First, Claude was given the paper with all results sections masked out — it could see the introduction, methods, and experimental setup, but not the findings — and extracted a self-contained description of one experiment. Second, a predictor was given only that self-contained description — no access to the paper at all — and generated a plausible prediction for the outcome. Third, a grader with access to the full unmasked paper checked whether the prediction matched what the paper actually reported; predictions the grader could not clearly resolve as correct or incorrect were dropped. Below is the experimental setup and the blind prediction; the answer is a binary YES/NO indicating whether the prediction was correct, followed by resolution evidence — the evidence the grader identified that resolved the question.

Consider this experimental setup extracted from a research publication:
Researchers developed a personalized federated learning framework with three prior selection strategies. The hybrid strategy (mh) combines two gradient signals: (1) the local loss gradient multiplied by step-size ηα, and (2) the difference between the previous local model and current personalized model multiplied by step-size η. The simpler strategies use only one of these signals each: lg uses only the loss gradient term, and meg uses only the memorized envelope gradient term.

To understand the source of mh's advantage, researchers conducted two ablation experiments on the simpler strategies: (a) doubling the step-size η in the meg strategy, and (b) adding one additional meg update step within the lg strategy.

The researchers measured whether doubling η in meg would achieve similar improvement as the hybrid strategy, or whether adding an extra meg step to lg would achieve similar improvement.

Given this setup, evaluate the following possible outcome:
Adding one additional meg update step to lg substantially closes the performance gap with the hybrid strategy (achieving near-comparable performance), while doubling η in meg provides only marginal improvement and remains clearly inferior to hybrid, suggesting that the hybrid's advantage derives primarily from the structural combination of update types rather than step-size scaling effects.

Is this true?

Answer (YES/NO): NO